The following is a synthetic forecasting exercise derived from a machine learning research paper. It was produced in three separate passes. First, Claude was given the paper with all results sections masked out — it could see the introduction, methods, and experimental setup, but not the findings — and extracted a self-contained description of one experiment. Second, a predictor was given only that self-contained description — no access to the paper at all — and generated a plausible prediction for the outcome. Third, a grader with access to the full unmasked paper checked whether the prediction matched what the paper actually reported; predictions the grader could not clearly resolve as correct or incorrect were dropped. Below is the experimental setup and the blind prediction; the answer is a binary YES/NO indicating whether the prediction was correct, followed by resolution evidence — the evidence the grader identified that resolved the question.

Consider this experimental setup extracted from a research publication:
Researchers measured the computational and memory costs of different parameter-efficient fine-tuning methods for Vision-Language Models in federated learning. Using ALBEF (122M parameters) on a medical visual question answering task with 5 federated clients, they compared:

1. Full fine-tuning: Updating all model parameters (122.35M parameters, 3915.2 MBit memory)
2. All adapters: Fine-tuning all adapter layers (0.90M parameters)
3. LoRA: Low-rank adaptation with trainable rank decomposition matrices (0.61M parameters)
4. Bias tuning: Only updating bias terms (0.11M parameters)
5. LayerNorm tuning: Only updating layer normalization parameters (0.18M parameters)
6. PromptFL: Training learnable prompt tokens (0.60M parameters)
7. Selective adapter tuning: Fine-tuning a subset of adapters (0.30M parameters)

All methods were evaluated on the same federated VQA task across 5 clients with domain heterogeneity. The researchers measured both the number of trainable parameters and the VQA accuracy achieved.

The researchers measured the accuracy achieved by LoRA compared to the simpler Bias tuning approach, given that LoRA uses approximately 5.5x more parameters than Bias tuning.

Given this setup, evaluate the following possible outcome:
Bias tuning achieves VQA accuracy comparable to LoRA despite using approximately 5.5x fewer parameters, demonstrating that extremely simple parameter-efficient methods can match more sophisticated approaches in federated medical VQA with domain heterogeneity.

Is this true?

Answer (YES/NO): NO